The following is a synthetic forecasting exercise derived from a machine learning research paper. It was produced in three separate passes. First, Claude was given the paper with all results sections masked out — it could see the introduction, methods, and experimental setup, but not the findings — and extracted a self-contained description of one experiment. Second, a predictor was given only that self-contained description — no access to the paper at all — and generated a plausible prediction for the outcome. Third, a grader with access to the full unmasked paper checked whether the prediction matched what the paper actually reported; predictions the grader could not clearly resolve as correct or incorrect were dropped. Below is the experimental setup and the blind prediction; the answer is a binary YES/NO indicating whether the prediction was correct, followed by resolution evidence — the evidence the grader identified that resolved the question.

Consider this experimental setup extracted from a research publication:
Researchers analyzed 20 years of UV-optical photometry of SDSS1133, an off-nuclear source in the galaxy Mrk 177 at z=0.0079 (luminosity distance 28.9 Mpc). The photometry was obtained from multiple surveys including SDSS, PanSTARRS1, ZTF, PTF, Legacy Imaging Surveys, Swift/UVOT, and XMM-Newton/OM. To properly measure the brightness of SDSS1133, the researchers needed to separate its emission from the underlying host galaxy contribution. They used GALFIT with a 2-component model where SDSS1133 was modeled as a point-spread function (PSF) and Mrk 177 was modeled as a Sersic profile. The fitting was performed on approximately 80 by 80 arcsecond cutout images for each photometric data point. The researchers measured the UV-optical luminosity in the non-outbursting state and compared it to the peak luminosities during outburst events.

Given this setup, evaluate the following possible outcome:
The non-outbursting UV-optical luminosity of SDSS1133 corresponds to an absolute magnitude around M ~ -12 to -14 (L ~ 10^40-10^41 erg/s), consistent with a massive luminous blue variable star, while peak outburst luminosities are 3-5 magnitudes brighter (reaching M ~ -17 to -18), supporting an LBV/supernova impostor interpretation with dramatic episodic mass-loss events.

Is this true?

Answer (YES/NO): NO